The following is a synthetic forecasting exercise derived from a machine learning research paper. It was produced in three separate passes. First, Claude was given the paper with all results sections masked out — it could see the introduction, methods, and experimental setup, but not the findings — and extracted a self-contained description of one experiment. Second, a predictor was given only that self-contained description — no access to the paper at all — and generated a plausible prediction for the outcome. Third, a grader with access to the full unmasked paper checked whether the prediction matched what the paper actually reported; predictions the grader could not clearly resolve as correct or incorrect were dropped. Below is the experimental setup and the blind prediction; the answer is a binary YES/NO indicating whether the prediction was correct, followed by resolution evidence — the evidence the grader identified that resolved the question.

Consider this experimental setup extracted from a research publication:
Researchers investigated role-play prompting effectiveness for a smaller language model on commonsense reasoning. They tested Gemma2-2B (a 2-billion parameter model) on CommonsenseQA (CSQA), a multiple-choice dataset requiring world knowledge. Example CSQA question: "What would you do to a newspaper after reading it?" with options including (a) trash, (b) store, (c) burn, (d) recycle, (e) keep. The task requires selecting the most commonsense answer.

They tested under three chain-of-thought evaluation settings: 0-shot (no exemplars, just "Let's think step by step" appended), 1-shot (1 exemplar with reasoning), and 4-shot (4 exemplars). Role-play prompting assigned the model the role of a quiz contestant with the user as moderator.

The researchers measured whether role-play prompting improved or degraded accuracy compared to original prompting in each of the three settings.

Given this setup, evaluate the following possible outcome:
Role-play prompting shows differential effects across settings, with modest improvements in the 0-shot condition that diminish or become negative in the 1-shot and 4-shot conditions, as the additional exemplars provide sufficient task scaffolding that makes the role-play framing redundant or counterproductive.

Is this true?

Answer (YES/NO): NO